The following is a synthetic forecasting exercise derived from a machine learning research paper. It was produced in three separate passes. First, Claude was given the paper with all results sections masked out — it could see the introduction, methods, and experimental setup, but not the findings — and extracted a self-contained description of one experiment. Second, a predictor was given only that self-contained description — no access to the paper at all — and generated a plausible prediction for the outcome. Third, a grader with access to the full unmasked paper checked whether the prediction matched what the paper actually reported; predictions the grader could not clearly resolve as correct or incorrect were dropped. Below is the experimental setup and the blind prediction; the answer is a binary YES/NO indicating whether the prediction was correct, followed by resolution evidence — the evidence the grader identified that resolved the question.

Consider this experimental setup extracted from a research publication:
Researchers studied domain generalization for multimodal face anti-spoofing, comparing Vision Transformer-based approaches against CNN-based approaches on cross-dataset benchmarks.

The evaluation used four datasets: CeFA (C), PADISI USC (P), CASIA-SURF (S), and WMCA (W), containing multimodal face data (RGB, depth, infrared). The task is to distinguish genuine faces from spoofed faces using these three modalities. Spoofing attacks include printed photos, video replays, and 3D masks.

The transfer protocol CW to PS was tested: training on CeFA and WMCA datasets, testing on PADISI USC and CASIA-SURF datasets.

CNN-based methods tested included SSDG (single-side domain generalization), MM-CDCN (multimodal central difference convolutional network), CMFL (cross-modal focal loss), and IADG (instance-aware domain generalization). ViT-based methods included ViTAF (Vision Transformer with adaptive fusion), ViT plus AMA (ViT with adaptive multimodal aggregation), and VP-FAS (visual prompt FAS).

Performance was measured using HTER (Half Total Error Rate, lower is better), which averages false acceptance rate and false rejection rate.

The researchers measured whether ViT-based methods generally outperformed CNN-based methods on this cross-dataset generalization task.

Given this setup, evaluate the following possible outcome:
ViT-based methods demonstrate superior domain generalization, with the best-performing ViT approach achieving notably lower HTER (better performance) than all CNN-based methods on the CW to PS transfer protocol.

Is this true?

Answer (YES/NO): NO